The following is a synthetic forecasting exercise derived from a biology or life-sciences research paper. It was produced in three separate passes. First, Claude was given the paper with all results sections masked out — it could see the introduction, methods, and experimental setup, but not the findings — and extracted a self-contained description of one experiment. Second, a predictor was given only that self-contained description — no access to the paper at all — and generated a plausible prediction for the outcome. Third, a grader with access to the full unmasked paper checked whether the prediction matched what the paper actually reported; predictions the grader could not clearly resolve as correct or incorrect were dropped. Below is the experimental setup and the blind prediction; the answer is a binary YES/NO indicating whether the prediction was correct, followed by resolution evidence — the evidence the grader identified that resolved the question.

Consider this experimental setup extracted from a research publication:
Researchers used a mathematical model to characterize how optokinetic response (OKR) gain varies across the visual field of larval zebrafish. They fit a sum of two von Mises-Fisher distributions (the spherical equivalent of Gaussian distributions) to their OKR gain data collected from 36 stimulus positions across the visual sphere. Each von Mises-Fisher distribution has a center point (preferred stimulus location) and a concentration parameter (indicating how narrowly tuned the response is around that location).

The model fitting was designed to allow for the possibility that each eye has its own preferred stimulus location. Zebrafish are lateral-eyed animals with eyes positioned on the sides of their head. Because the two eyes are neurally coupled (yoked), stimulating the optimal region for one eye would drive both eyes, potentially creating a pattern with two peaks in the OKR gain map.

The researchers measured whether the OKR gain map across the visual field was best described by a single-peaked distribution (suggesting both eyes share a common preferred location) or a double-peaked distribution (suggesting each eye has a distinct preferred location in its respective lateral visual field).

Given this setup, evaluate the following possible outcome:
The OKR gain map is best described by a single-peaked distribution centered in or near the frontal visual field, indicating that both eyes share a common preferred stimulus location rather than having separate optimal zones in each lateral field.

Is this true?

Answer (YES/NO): NO